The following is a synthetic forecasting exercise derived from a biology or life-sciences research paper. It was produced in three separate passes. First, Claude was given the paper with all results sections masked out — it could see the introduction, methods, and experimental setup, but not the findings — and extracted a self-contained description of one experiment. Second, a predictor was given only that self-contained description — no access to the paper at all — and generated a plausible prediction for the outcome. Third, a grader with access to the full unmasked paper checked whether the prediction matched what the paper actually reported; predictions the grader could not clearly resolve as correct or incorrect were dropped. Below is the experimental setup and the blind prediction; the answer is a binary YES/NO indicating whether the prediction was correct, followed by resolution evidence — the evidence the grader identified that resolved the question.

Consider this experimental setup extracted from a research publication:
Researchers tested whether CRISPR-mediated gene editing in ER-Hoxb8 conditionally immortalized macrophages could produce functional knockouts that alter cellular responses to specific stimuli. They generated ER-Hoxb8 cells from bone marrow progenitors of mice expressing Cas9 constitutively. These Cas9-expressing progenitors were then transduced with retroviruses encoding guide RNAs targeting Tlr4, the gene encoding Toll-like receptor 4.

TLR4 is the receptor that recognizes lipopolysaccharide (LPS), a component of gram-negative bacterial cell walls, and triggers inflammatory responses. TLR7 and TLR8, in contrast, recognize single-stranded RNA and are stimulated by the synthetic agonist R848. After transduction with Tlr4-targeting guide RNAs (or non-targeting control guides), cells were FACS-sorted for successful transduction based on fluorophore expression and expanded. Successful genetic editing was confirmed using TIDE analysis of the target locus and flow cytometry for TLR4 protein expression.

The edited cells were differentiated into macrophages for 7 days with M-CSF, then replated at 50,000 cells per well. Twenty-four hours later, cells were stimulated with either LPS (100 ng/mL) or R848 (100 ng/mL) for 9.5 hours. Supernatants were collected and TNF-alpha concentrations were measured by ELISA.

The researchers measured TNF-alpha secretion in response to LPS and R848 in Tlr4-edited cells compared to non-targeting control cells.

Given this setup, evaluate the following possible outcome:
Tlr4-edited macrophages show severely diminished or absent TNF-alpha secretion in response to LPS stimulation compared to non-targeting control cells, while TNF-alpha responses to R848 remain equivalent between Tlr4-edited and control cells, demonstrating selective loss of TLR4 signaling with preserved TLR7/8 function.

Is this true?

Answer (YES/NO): YES